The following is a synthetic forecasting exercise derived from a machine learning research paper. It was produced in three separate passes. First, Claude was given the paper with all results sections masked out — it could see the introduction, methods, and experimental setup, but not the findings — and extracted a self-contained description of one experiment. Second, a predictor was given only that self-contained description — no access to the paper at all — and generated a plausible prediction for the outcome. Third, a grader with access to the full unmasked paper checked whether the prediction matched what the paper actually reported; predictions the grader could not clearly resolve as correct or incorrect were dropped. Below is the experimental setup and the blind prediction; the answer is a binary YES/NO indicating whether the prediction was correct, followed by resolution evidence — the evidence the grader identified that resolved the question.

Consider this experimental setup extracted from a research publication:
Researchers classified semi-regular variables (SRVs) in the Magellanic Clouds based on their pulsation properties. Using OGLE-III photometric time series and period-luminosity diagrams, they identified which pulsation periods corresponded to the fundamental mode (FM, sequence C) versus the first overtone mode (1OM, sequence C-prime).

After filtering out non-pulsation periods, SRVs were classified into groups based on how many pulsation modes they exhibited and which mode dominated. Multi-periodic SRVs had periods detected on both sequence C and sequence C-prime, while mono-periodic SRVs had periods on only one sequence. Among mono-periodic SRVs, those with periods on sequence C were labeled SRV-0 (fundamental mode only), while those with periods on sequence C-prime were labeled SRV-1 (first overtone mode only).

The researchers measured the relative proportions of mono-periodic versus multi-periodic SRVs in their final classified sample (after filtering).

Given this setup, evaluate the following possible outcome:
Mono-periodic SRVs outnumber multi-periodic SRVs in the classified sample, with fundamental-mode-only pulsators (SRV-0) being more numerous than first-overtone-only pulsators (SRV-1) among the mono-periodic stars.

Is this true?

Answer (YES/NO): NO